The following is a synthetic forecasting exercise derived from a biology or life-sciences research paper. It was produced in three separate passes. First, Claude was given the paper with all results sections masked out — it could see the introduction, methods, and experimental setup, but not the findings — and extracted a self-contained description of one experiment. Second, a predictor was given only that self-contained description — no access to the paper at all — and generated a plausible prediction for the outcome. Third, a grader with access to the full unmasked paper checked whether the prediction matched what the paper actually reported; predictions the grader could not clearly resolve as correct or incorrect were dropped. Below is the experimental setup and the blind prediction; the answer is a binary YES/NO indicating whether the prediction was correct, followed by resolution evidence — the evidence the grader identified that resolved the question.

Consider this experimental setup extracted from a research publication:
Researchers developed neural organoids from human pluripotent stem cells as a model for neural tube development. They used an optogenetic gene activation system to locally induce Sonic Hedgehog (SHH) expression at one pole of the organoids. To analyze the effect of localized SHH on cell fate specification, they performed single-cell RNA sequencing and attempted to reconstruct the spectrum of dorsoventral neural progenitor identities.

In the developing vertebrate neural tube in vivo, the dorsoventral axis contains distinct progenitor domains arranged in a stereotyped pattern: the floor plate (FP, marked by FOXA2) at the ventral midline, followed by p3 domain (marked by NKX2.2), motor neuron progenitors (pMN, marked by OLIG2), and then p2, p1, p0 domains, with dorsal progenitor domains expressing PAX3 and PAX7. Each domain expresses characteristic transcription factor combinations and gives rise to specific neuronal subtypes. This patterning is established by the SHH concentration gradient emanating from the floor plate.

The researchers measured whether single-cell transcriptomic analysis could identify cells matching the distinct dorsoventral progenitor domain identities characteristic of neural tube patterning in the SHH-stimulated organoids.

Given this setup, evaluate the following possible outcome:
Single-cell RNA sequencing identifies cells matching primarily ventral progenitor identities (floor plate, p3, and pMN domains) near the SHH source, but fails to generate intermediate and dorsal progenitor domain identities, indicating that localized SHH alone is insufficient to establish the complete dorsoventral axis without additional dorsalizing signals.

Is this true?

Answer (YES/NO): NO